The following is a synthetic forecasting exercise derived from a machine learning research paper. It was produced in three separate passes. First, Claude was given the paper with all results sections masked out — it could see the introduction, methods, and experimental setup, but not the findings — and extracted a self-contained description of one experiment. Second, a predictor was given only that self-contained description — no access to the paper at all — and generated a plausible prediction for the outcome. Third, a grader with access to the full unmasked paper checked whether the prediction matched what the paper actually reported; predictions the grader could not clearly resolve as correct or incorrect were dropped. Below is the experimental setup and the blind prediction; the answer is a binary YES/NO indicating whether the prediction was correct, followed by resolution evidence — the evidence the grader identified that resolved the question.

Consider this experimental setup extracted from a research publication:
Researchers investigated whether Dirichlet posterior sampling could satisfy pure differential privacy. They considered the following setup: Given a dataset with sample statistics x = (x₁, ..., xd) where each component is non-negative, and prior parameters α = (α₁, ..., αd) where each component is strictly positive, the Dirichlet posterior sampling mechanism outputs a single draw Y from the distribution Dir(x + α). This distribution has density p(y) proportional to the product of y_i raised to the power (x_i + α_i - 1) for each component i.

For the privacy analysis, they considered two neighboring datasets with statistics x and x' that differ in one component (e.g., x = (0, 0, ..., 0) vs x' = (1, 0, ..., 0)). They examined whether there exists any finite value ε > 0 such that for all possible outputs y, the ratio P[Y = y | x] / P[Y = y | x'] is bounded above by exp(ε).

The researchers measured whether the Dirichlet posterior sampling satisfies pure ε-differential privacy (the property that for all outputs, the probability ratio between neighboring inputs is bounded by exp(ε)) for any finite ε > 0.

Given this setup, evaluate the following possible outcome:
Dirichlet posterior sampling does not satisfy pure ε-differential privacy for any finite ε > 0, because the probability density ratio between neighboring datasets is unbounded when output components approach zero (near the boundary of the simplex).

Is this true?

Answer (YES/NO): YES